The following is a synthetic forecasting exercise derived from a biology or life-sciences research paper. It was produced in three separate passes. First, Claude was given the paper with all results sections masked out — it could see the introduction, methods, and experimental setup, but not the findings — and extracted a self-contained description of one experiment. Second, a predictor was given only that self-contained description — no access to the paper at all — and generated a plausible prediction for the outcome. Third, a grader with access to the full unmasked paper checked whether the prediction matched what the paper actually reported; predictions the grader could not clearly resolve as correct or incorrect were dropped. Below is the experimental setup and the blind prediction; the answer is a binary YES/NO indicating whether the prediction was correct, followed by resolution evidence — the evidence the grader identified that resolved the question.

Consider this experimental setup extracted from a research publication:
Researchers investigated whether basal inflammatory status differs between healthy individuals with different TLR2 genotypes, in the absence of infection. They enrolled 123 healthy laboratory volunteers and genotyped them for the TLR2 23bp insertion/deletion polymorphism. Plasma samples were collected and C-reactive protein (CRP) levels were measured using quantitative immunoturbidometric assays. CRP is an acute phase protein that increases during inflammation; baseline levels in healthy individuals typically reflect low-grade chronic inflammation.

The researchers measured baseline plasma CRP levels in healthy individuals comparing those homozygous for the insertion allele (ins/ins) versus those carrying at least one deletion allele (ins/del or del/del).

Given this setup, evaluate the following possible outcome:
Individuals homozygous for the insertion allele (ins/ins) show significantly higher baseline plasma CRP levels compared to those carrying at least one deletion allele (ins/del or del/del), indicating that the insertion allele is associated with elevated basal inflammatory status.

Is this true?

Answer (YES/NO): NO